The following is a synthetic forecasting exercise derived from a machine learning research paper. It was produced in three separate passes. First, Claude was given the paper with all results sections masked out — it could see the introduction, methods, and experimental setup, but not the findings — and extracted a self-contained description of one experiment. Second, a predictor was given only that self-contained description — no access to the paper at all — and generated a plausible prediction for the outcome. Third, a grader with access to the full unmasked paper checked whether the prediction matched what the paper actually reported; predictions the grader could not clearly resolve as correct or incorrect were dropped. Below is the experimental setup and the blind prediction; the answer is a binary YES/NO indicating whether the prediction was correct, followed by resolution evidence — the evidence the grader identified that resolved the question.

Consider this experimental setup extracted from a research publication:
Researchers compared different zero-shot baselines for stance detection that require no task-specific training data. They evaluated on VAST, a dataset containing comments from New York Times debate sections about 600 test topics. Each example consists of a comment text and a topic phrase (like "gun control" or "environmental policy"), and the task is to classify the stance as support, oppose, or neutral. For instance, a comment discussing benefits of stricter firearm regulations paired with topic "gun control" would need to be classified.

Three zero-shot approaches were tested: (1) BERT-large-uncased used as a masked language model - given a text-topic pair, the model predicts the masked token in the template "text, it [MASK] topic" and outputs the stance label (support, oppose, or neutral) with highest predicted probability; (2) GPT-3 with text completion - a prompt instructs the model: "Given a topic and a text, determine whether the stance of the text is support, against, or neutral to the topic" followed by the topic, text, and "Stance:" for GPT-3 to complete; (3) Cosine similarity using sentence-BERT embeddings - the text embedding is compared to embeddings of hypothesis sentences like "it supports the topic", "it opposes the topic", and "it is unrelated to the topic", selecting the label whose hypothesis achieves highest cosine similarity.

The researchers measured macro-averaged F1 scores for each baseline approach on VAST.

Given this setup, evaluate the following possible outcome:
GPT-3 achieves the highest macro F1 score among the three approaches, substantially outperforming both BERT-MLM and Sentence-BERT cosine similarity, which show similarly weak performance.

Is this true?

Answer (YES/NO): NO